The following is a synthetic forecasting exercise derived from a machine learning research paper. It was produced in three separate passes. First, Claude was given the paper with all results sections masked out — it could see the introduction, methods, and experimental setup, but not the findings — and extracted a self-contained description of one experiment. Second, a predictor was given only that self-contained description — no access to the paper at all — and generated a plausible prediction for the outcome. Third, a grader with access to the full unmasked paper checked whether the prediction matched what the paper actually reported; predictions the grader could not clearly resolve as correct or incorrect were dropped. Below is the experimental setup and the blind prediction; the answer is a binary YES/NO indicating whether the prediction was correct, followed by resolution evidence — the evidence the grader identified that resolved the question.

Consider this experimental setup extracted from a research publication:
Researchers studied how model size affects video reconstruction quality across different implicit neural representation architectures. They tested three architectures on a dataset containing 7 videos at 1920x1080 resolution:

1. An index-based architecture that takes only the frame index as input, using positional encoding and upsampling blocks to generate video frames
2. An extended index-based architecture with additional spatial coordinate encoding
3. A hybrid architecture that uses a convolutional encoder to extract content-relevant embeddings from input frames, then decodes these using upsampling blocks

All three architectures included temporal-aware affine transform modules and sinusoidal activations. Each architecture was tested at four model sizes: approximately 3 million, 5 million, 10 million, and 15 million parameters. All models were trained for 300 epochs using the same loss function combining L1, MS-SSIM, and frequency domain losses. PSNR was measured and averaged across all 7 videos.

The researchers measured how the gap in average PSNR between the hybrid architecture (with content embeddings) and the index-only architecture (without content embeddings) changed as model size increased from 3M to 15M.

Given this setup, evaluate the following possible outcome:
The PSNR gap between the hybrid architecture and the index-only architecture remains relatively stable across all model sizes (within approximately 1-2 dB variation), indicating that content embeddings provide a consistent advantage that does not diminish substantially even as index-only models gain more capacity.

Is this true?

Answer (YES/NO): YES